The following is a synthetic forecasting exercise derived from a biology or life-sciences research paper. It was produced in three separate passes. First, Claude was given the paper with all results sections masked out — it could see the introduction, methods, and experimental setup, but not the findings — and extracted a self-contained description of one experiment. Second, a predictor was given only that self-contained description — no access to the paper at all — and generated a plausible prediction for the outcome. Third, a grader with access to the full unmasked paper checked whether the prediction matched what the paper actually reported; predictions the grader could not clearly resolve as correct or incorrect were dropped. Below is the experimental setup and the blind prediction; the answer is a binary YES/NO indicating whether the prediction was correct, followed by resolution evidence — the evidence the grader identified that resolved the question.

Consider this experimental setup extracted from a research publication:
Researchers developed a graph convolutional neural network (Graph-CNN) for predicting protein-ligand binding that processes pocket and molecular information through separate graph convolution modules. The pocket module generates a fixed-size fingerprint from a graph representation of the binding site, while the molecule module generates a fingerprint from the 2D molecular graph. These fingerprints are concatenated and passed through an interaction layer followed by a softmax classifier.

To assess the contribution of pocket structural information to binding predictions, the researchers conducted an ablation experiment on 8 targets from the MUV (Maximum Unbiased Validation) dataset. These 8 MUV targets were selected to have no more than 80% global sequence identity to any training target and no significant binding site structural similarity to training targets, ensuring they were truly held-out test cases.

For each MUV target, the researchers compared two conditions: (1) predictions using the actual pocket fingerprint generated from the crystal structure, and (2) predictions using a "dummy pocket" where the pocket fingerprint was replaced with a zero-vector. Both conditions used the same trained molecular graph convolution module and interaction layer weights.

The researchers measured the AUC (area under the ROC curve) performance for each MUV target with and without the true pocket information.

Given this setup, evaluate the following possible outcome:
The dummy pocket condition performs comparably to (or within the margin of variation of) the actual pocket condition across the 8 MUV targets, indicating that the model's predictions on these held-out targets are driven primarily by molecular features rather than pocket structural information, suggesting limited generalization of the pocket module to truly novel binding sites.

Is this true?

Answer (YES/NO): NO